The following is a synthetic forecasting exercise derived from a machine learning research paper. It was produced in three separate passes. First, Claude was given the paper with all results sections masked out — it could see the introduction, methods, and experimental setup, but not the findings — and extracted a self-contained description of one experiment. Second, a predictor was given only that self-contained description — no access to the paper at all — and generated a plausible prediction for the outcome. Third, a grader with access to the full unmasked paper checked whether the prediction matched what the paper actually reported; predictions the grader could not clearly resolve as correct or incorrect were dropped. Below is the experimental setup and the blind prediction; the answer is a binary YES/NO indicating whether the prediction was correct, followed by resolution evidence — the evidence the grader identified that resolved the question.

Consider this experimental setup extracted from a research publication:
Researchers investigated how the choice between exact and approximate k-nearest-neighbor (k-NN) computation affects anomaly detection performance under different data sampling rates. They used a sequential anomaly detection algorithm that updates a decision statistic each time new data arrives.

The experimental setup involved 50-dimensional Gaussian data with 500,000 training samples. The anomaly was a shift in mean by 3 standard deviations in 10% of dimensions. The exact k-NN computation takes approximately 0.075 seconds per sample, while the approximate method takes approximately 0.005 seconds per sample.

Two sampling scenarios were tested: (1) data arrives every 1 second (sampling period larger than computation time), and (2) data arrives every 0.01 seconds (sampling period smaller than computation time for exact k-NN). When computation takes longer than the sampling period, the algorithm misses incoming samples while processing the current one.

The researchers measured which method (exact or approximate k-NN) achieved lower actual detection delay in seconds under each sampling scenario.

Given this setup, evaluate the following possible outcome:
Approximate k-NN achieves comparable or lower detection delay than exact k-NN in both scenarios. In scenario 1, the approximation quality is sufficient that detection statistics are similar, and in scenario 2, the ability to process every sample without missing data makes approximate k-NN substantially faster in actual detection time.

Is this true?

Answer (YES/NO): NO